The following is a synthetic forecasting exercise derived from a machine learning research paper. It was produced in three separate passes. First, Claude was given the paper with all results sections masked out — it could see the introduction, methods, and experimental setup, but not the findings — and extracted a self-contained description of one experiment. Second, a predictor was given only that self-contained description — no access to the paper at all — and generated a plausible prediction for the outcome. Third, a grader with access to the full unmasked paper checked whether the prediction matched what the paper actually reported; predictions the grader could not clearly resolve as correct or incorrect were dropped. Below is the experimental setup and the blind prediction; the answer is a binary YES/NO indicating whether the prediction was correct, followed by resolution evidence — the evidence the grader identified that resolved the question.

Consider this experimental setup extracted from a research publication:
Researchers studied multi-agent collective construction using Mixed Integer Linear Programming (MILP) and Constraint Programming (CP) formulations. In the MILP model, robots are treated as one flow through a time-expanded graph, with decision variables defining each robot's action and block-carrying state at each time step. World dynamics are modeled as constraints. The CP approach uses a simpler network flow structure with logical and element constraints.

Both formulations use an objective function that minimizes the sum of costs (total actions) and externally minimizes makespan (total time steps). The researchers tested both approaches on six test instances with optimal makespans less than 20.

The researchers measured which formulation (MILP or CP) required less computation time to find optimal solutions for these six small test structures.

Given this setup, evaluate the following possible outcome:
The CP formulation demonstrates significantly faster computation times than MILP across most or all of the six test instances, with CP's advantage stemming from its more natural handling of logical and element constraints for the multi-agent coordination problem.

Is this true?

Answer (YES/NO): NO